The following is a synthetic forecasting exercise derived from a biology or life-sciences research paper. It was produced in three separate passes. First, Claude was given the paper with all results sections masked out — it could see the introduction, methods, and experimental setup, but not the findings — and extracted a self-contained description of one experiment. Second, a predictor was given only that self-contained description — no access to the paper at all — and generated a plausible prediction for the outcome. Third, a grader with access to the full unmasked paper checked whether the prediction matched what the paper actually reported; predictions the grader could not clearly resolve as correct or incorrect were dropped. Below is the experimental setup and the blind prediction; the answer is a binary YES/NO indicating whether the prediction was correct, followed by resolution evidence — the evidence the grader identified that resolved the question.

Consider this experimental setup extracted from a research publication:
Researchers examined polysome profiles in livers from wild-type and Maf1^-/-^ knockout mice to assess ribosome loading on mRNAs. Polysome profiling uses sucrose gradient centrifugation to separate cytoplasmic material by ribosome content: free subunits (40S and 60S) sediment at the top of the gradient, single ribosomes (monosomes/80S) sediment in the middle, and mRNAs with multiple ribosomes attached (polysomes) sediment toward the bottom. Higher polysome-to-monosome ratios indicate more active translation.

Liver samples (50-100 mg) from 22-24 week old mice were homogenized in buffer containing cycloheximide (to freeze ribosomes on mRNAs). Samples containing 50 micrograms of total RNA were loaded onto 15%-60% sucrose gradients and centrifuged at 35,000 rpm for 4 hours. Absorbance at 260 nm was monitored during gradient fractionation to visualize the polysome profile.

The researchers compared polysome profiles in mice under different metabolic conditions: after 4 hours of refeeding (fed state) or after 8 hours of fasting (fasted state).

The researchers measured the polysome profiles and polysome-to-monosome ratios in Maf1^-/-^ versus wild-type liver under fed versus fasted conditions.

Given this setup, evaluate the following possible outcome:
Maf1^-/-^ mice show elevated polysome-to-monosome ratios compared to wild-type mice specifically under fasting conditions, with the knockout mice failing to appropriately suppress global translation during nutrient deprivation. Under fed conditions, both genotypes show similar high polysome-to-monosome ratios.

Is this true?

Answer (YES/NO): NO